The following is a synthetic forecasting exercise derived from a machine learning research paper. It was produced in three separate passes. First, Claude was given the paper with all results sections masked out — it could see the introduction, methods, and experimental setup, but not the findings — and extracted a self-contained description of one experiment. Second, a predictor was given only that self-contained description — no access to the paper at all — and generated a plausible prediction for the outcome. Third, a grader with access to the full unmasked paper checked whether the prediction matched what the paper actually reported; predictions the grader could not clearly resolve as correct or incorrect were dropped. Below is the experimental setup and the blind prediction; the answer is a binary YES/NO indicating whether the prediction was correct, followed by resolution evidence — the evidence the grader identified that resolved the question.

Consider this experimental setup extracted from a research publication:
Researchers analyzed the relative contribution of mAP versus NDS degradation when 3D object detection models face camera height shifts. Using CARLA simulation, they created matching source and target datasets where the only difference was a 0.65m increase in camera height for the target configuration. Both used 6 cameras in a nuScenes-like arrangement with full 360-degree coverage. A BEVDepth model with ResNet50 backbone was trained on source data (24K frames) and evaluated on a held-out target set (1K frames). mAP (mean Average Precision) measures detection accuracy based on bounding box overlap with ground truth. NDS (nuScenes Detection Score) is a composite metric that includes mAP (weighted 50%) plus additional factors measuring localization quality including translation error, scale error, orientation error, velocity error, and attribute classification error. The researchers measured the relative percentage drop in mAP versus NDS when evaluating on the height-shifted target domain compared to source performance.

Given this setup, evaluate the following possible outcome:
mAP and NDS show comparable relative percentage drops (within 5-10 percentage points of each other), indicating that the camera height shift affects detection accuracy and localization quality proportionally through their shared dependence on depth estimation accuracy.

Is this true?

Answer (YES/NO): NO